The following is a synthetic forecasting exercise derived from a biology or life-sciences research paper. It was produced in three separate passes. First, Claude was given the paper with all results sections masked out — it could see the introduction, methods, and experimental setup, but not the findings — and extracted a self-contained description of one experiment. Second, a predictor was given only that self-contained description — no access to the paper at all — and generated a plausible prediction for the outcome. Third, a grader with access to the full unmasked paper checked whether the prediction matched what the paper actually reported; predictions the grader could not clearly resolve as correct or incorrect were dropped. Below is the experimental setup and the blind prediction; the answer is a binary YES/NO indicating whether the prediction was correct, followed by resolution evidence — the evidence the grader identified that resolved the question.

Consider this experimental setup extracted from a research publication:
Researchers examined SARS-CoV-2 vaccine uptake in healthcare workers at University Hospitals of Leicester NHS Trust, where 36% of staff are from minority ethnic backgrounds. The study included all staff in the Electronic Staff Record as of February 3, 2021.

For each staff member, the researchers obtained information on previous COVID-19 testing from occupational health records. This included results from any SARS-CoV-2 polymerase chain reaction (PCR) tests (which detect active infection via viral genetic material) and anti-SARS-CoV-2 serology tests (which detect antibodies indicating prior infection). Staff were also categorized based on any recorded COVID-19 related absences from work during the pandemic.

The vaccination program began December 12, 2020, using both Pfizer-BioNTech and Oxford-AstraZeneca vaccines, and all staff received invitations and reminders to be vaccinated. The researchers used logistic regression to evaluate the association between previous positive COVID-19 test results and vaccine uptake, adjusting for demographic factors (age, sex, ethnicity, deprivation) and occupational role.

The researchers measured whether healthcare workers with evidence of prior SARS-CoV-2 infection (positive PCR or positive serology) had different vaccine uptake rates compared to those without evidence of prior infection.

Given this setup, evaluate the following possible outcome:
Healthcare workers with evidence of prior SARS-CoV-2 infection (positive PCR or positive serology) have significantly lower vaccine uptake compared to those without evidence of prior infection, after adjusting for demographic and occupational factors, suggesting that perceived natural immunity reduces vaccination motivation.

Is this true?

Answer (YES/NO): YES